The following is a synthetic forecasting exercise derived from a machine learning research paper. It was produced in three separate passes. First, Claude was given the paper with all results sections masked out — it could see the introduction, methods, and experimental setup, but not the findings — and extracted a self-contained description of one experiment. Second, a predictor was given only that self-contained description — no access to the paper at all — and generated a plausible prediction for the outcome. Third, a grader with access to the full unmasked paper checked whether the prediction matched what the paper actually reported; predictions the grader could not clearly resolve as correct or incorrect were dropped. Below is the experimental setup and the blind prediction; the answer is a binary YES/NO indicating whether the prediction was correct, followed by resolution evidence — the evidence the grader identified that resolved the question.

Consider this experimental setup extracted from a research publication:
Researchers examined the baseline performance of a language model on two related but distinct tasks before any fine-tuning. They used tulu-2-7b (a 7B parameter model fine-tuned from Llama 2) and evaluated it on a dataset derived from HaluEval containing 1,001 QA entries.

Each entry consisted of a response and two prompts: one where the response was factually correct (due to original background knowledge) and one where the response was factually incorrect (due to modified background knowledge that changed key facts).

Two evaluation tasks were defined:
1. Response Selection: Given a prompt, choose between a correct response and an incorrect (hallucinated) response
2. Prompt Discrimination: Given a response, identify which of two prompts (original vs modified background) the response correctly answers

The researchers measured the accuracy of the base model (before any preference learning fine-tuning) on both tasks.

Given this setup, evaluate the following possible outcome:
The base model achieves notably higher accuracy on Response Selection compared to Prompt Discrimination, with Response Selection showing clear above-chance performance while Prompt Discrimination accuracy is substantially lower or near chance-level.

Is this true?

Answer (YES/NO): YES